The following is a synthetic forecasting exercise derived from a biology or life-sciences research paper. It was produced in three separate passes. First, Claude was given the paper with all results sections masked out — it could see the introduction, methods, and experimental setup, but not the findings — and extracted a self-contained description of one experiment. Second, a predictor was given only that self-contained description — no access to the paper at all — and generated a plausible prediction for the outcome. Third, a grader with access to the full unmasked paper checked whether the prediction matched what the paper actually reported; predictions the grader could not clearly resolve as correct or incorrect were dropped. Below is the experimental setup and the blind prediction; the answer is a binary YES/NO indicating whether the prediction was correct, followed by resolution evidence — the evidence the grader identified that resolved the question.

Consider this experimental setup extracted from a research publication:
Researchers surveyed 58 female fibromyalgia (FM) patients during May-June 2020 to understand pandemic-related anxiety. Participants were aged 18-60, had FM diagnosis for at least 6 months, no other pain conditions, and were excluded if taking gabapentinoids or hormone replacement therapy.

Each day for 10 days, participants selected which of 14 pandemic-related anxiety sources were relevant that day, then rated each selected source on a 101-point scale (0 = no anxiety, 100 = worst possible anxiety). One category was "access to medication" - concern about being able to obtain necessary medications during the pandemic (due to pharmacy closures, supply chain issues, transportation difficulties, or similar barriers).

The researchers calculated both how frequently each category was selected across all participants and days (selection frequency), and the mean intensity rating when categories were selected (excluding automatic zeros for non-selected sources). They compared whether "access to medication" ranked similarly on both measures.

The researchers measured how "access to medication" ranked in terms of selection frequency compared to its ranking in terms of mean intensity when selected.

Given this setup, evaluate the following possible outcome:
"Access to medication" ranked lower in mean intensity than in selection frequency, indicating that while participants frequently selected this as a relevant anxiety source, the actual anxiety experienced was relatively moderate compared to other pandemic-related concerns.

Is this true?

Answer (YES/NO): NO